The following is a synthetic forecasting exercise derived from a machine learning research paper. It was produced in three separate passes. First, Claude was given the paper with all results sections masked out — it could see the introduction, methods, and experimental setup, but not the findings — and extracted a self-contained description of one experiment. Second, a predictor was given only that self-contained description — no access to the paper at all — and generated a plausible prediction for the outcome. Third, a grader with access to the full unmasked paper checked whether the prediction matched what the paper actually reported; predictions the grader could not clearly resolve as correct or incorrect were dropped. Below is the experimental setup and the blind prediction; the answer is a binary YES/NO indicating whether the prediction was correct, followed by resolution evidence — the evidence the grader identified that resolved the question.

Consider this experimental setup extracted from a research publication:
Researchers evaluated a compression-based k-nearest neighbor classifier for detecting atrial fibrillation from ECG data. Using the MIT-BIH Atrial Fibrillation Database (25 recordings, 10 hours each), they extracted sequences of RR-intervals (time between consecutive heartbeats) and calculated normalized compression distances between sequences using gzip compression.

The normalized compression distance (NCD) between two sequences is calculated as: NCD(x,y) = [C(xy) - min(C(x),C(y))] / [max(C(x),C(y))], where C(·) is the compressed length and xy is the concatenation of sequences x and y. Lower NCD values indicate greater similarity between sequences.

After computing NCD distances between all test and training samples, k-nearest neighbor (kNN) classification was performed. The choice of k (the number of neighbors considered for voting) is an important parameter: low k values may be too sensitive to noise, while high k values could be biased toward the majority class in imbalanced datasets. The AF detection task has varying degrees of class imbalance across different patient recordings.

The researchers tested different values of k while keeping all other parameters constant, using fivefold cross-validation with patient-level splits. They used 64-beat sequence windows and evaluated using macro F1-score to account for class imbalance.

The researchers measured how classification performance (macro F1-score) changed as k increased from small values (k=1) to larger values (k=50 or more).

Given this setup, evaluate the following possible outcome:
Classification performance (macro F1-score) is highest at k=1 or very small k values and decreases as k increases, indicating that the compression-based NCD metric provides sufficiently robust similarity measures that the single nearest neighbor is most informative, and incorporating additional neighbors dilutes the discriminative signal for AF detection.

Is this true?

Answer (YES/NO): NO